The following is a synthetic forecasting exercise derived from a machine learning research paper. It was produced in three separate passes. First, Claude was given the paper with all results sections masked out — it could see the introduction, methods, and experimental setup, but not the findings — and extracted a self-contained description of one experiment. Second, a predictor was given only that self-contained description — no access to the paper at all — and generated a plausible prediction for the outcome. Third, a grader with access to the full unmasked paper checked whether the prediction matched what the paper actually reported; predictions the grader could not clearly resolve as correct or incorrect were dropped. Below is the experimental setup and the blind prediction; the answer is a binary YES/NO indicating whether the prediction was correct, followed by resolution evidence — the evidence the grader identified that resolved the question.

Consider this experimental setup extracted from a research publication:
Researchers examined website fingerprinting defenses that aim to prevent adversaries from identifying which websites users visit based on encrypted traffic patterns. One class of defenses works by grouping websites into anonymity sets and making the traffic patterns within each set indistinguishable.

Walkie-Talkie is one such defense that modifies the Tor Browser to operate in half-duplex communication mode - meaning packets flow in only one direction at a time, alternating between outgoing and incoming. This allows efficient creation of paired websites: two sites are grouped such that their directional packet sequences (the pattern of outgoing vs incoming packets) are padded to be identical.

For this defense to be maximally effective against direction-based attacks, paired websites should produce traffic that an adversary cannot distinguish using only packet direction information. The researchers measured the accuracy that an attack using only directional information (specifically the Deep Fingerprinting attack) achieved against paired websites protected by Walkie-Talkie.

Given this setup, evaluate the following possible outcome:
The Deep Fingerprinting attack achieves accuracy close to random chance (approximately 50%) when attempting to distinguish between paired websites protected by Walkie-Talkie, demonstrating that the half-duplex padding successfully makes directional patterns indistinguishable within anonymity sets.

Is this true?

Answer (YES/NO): YES